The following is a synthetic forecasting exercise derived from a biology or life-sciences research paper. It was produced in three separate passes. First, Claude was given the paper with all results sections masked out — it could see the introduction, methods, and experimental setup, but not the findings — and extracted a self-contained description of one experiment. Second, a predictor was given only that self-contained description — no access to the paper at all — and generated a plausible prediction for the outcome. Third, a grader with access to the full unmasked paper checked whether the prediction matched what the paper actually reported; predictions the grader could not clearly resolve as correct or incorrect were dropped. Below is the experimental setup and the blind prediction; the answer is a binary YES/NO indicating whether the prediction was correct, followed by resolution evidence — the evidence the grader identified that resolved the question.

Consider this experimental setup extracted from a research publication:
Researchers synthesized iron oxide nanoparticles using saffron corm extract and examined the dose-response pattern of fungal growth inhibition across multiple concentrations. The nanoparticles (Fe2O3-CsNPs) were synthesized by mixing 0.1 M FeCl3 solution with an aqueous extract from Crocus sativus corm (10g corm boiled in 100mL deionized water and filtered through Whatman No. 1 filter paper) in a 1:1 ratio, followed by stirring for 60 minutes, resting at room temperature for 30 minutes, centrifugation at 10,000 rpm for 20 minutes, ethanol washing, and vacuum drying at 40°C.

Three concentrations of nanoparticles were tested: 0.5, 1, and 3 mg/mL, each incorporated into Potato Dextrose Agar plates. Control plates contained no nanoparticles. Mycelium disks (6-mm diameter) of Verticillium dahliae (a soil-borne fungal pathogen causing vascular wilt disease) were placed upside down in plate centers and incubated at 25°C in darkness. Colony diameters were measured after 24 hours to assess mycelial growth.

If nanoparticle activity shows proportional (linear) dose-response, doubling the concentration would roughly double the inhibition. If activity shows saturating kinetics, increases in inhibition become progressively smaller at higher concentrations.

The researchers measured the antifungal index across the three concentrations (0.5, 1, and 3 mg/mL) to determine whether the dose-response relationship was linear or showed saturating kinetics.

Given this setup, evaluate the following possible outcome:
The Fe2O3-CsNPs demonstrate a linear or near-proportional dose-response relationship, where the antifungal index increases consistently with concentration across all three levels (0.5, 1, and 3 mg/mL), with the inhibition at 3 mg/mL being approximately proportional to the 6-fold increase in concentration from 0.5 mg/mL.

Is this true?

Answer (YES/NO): NO